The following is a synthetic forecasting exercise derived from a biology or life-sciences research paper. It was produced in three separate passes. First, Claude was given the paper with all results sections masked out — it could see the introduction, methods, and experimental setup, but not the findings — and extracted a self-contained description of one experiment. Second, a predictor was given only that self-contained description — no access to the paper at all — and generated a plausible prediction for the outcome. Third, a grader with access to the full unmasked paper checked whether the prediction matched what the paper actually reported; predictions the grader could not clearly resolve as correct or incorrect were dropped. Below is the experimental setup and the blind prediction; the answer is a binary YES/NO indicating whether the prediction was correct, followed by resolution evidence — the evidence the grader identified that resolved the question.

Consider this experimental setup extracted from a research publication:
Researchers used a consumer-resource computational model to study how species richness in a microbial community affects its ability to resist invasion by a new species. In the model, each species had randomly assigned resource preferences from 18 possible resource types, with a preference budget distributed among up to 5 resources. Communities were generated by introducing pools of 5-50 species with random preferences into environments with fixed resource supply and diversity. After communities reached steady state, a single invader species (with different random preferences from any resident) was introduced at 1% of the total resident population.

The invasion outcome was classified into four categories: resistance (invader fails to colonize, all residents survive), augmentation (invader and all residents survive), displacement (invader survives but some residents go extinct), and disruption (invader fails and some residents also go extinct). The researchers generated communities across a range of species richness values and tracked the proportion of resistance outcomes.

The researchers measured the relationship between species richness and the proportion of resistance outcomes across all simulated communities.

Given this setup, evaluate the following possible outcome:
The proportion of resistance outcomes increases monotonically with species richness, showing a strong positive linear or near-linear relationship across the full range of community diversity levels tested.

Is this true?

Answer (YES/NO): NO